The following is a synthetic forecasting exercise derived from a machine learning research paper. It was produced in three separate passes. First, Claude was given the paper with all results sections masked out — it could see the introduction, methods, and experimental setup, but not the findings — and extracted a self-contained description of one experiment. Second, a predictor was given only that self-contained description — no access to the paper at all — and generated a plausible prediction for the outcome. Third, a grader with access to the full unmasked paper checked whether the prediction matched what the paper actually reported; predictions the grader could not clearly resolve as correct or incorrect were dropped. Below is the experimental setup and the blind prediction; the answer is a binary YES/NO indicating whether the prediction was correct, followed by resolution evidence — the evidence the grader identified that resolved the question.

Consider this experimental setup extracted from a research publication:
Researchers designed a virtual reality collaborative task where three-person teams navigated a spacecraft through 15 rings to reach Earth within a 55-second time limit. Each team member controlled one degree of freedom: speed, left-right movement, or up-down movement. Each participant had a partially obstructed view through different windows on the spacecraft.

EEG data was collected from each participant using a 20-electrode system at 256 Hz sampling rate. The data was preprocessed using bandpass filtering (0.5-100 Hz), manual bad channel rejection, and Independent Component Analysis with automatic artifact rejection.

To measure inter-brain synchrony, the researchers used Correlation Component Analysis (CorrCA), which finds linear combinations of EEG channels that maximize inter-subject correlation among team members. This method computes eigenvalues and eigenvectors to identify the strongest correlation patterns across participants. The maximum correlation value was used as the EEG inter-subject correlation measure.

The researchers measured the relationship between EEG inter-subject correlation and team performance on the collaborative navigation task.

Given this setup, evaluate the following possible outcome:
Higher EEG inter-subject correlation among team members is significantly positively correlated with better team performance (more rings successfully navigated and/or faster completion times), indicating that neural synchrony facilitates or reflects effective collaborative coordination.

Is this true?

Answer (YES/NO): NO